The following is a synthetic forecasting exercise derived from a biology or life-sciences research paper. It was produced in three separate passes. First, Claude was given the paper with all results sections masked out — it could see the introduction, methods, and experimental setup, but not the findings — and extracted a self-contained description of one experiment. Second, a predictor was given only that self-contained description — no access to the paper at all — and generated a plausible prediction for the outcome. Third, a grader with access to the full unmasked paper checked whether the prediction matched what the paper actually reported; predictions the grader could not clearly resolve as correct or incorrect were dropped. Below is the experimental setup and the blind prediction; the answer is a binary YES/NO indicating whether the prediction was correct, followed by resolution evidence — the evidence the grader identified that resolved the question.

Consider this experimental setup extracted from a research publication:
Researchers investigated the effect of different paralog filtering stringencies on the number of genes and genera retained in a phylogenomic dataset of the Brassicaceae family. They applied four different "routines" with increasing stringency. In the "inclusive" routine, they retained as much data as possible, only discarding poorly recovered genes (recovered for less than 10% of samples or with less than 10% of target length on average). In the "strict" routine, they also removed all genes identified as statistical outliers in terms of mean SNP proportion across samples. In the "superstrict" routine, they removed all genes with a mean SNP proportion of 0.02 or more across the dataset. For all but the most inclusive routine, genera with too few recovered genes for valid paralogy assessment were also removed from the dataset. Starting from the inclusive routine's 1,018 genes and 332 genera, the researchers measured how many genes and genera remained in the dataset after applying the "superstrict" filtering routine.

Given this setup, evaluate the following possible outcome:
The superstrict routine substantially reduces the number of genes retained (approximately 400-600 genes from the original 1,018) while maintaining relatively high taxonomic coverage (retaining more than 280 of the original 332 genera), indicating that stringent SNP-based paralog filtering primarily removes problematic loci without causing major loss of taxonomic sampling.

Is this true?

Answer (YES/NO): NO